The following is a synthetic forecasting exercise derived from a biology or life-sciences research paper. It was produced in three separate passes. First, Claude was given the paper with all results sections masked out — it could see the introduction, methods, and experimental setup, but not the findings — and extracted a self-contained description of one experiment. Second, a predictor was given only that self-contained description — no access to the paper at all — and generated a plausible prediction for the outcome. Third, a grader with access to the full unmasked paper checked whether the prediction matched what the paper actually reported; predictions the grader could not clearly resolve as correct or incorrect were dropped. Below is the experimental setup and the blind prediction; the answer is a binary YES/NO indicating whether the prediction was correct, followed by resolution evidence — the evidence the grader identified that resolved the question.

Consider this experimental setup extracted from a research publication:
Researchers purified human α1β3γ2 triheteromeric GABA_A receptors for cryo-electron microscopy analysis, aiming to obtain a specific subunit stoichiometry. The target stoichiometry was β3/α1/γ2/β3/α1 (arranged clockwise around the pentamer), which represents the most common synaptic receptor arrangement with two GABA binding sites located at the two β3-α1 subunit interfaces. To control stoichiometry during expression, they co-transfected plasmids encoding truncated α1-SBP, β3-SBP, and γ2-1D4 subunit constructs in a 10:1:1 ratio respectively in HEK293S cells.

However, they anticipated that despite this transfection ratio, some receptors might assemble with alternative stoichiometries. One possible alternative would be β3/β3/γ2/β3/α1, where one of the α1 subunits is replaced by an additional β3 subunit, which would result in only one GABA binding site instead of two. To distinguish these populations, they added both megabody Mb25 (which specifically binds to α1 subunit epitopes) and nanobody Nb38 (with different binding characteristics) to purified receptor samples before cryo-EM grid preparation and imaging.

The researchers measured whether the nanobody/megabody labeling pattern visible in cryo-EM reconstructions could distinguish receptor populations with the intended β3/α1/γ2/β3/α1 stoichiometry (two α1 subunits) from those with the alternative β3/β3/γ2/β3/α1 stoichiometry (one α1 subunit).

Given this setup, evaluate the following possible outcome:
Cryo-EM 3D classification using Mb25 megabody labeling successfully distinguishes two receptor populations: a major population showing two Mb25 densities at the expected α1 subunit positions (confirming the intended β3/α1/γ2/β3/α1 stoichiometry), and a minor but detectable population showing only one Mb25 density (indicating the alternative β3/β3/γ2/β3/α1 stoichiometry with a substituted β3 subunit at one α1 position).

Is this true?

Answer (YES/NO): YES